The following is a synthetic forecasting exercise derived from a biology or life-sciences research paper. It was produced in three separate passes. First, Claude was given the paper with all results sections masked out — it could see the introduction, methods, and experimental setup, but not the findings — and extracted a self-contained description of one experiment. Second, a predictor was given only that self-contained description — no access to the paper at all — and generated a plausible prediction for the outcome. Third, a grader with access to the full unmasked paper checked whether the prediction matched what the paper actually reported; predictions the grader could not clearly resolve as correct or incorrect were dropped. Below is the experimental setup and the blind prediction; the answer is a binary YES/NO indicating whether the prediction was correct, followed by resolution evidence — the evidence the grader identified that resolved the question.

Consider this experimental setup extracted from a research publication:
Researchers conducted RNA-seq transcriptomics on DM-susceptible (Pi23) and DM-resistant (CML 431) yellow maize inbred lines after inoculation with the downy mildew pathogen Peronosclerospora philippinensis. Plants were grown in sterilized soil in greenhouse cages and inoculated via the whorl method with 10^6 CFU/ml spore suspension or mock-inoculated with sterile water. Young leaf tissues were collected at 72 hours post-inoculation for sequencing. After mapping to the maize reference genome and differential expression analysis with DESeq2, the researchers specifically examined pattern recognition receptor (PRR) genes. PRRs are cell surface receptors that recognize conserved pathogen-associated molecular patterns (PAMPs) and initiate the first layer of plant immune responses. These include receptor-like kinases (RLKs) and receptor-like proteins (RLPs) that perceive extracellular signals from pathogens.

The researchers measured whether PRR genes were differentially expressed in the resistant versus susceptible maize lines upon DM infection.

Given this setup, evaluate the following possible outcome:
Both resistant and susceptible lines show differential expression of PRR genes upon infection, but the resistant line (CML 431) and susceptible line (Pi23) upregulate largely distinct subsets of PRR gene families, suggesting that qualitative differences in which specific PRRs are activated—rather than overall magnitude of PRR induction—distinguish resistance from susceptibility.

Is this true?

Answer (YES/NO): NO